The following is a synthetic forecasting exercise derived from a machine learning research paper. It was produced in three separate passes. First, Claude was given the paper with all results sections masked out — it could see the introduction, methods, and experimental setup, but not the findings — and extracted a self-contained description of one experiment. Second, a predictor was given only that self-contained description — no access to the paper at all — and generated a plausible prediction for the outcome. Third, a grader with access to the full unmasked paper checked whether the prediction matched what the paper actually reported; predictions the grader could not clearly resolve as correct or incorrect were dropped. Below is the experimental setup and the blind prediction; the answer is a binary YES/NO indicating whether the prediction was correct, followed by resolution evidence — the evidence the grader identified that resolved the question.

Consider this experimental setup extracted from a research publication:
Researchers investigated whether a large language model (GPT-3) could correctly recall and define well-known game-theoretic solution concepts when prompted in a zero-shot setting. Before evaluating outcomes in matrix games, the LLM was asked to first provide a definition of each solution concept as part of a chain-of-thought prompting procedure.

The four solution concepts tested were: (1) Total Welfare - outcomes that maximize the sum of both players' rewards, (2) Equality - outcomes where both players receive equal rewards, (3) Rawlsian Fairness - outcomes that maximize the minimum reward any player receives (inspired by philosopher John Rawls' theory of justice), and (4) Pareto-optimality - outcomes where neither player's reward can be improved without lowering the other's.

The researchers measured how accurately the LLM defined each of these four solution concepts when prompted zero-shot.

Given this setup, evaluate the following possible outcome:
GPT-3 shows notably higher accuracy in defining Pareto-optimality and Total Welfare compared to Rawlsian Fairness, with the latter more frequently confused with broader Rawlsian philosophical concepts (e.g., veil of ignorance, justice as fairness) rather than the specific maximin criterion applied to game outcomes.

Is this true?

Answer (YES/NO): NO